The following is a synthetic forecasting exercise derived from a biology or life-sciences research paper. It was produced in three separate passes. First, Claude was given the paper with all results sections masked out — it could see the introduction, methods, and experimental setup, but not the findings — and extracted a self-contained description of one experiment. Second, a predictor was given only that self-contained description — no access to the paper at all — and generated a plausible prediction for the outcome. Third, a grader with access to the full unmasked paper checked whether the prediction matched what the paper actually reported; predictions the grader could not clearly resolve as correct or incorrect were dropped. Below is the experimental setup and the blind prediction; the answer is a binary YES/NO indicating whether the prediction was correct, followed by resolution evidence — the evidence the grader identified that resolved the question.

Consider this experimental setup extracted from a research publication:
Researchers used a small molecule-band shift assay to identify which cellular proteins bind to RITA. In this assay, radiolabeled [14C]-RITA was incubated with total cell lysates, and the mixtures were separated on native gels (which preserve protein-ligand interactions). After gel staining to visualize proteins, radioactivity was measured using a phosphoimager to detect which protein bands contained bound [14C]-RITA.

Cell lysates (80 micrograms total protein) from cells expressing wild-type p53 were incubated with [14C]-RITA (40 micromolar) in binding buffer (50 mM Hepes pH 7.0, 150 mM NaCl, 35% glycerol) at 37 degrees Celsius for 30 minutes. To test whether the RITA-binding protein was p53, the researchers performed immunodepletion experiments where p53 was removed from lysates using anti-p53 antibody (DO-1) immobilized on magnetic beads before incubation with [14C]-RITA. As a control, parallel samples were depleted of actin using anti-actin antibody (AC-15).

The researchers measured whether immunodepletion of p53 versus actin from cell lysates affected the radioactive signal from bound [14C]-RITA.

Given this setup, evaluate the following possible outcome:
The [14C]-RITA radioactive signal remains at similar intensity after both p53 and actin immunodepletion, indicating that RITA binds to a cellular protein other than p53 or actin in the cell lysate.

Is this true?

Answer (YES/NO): NO